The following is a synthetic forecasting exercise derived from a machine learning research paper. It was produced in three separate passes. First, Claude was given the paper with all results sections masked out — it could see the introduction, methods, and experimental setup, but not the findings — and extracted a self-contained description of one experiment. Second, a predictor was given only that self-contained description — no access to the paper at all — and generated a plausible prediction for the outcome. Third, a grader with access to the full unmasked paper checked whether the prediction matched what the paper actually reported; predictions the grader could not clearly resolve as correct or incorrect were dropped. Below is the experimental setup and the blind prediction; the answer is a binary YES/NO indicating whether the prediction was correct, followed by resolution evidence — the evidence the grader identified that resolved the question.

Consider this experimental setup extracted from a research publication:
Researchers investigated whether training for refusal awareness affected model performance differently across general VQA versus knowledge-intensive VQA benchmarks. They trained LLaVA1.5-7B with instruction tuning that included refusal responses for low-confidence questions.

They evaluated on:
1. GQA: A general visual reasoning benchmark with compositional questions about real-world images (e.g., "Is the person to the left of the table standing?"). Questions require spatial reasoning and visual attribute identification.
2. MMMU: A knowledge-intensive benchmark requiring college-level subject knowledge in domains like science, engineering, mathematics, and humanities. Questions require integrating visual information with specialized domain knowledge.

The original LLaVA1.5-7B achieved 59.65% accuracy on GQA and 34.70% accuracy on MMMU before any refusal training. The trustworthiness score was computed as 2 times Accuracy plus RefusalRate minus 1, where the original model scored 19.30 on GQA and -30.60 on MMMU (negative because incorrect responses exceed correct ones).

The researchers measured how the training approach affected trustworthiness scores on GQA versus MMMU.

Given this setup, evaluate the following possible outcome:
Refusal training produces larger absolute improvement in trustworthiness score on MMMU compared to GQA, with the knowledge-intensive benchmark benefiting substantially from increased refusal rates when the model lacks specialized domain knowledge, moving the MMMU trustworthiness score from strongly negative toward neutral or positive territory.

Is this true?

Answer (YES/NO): YES